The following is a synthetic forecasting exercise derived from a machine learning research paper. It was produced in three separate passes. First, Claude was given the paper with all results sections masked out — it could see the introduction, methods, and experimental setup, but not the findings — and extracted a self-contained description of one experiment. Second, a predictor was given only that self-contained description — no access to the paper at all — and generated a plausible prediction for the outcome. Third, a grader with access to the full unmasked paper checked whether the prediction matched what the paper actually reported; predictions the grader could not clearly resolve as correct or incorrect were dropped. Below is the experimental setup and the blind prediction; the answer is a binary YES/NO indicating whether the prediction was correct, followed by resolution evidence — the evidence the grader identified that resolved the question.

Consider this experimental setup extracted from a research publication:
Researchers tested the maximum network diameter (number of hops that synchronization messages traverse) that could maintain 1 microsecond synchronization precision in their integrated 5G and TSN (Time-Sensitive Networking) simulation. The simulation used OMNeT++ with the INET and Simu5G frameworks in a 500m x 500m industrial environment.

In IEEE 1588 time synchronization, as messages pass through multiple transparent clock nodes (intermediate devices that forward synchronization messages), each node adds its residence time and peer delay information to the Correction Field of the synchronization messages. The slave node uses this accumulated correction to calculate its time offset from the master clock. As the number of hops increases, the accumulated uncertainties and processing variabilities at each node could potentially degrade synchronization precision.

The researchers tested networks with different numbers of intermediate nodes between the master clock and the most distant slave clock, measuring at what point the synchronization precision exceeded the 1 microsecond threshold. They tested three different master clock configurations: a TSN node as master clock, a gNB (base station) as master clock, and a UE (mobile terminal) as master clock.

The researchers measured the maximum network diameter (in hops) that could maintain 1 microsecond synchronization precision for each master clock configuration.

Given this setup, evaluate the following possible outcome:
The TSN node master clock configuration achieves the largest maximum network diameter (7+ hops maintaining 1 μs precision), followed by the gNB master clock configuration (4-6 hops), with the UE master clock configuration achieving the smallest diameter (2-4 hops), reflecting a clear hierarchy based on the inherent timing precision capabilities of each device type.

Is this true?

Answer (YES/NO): NO